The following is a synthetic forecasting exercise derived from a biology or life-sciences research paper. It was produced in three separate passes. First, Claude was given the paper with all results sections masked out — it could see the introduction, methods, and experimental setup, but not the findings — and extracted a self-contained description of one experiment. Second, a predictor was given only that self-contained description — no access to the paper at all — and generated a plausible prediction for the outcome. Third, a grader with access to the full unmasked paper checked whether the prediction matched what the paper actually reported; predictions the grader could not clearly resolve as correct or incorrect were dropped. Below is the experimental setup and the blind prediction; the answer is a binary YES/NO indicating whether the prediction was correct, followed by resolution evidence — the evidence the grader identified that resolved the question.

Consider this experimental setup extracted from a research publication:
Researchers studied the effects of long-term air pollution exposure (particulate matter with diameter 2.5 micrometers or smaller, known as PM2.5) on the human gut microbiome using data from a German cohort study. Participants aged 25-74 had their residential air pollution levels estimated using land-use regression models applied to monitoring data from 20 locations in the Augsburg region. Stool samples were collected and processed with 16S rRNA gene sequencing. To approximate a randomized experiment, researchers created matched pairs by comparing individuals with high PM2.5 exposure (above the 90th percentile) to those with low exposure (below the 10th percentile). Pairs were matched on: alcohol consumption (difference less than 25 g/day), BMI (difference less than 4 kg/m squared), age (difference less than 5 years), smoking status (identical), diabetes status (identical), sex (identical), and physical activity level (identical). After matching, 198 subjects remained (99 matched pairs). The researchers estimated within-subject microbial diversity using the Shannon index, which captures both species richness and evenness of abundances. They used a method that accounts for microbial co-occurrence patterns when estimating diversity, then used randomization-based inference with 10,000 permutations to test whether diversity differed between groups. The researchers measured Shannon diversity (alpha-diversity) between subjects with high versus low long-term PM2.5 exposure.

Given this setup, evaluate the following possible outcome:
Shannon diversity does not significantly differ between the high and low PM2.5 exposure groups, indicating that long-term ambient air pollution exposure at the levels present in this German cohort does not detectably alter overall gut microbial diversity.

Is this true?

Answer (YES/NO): NO